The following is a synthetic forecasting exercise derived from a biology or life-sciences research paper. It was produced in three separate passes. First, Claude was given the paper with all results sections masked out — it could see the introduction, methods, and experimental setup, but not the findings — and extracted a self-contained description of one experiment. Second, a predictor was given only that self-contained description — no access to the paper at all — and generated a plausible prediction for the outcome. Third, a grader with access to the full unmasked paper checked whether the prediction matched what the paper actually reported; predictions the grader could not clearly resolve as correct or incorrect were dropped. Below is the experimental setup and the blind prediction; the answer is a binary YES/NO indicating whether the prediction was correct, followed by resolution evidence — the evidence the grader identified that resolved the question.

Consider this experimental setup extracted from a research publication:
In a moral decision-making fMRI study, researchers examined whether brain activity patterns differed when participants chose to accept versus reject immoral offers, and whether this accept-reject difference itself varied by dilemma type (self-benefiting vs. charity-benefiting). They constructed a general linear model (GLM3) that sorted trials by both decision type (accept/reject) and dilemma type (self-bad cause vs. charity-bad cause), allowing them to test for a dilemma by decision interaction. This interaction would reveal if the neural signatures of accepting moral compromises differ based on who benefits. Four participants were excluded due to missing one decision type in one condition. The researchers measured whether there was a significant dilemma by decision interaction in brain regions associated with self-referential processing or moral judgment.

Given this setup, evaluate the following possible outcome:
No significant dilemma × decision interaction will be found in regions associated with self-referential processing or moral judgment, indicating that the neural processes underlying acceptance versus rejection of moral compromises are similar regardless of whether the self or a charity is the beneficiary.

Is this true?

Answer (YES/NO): NO